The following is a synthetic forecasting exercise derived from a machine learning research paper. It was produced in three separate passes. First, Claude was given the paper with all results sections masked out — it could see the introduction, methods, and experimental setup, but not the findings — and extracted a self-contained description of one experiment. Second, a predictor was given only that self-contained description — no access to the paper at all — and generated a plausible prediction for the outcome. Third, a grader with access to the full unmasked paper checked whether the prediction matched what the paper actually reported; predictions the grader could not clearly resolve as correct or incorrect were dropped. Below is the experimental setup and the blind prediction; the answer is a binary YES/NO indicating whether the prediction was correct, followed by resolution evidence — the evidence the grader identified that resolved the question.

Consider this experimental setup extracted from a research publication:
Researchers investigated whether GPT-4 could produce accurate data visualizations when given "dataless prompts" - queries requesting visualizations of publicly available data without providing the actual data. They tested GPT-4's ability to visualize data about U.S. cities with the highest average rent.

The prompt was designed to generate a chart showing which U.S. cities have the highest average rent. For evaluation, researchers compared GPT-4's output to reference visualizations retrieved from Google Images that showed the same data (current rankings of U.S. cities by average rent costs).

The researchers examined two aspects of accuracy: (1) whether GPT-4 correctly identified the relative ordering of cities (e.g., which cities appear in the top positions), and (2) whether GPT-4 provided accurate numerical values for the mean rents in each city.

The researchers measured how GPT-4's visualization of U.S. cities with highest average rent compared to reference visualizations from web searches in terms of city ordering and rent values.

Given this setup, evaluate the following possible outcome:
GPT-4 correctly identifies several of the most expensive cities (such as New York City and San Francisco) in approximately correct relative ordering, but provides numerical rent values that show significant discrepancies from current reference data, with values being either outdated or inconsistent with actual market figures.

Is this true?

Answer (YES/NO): YES